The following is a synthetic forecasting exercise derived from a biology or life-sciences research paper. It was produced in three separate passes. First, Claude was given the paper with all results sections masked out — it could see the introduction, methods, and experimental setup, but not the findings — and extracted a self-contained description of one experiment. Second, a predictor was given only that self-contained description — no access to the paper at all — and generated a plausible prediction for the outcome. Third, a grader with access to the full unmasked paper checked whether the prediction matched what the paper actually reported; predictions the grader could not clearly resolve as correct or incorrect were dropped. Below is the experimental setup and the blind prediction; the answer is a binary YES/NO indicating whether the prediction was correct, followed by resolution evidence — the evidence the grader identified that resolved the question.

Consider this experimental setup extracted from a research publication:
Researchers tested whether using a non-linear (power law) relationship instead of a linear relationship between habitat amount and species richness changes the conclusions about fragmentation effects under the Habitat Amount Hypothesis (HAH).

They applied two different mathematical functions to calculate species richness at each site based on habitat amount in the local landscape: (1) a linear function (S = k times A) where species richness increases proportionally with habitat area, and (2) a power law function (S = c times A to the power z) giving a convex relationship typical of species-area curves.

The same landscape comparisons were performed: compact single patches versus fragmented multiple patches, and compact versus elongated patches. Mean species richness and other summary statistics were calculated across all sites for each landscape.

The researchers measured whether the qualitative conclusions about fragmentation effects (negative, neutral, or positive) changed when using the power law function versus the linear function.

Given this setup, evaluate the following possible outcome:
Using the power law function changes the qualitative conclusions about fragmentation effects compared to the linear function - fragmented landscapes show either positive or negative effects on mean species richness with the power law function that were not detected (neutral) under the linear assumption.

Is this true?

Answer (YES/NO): NO